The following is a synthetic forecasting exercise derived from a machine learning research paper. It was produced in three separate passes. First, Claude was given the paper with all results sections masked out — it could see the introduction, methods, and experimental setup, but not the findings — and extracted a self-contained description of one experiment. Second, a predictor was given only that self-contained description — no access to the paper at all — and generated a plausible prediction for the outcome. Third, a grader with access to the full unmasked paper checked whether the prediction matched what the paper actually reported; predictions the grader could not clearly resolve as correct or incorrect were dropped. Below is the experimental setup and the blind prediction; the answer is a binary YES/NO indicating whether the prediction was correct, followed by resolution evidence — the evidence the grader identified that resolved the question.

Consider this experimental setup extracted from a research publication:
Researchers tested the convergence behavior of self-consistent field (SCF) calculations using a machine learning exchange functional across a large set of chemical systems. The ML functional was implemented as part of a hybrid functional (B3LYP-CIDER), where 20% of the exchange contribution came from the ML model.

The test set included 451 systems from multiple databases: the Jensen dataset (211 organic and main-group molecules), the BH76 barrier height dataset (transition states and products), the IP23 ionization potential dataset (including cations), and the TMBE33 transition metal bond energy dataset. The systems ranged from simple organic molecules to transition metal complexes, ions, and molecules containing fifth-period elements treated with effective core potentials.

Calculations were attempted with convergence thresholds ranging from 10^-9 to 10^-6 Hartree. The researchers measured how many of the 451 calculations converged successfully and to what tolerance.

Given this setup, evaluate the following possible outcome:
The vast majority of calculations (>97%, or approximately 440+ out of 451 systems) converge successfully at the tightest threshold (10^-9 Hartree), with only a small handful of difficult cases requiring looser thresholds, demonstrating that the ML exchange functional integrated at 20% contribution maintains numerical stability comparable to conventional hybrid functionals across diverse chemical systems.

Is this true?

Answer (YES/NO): NO